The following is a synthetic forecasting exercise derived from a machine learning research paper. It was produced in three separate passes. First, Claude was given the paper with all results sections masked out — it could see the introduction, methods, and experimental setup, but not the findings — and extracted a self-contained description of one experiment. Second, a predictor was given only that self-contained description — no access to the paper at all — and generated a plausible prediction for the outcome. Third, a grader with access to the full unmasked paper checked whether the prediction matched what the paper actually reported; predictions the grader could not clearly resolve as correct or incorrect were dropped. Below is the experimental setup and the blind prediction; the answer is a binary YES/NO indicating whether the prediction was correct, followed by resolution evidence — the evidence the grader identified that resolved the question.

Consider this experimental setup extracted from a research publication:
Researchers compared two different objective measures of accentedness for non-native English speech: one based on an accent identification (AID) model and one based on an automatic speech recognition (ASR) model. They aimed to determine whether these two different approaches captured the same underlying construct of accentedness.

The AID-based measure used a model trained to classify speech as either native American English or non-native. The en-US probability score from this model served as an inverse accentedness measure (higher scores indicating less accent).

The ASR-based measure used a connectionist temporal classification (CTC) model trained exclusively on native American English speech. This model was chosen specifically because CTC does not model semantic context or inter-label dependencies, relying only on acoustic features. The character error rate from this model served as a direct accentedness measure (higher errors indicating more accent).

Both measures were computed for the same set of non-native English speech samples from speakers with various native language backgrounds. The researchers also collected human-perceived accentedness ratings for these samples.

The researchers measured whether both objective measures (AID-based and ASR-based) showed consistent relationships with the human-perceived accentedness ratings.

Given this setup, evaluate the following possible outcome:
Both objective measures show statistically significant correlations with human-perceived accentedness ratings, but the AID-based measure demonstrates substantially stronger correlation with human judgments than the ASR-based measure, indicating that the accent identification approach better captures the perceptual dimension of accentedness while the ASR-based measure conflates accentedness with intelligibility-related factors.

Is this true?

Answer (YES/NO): NO